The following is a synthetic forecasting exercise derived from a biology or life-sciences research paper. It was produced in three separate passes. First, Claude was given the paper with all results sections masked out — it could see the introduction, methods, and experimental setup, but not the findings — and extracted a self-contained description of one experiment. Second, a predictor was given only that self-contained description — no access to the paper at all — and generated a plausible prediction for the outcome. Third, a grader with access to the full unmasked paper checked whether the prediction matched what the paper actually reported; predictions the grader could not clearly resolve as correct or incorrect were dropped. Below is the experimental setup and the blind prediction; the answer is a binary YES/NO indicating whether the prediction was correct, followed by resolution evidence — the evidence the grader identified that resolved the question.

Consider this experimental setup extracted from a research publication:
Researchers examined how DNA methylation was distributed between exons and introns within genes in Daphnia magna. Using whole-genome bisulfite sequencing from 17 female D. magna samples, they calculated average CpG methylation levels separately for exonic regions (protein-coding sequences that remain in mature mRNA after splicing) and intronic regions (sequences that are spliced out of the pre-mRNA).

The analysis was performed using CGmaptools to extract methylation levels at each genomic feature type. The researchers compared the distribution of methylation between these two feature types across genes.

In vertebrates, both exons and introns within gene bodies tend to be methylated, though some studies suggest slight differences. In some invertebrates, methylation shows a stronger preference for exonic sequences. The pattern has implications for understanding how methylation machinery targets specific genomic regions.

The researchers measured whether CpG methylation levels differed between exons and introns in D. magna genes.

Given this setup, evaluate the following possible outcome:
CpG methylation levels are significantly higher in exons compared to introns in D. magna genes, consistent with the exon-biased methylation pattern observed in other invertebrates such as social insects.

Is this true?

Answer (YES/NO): YES